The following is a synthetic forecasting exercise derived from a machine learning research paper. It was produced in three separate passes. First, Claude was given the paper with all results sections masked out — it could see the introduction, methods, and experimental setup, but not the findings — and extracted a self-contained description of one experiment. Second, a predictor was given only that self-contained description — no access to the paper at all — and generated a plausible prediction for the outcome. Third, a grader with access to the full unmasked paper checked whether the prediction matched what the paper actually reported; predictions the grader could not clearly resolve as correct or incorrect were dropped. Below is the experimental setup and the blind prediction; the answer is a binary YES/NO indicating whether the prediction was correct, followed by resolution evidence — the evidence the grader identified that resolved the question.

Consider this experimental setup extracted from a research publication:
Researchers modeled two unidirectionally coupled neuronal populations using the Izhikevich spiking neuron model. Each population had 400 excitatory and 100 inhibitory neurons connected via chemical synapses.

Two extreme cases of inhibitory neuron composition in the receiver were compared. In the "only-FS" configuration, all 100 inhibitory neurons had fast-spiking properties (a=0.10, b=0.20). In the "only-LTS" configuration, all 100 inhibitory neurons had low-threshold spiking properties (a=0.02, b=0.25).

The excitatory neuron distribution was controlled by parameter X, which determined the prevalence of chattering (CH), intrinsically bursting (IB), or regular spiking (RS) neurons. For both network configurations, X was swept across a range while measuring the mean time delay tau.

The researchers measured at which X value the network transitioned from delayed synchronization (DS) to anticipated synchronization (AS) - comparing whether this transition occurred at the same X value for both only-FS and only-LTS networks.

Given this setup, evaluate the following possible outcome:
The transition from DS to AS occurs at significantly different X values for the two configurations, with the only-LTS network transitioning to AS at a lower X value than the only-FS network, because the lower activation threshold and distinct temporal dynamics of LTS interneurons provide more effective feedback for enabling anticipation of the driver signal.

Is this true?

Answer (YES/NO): NO